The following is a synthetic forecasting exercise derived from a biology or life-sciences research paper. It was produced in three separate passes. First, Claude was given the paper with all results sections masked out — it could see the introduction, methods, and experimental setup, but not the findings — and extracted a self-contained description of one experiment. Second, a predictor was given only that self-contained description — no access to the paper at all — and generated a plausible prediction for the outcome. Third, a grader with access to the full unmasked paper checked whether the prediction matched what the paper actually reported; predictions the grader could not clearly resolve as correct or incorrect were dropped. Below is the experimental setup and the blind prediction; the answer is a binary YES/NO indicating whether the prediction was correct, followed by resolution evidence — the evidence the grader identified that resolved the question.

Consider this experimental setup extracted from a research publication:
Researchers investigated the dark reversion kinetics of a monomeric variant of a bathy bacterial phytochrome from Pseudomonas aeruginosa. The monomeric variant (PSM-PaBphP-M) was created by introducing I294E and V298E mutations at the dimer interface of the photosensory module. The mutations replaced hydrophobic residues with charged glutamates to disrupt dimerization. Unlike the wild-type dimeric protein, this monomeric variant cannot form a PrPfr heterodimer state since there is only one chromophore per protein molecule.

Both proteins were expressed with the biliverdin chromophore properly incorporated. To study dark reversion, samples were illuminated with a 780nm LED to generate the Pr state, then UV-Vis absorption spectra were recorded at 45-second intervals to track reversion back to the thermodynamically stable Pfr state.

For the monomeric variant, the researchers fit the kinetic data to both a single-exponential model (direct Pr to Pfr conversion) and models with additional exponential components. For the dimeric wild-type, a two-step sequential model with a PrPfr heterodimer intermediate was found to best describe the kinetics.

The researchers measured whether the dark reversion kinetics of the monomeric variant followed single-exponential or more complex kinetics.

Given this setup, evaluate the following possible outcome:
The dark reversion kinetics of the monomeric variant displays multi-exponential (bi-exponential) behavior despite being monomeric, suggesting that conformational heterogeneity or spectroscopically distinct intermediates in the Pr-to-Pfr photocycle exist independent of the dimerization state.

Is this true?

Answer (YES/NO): NO